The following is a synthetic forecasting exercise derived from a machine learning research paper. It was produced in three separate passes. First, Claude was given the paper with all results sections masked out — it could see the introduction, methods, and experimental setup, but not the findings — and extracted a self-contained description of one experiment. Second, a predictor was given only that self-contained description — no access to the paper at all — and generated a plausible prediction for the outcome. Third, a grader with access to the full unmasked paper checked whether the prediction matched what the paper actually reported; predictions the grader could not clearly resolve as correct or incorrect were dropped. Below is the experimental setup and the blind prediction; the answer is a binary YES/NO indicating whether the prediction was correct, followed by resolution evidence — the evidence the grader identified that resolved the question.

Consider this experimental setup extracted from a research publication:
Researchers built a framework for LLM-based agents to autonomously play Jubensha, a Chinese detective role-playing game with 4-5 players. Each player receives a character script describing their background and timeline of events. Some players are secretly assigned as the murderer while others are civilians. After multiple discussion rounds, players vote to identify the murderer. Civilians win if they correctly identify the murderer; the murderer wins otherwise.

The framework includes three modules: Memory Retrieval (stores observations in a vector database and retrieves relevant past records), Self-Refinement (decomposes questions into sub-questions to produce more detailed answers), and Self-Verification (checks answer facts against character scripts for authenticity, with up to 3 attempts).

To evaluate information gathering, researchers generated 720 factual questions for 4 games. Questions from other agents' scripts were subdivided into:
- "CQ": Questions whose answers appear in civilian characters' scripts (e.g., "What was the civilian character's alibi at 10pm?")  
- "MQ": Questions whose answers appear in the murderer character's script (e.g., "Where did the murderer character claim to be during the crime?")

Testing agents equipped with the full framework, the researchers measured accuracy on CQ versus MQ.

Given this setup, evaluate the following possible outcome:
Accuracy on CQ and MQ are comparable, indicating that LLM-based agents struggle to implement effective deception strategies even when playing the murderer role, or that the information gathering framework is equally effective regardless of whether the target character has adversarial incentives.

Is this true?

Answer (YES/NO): YES